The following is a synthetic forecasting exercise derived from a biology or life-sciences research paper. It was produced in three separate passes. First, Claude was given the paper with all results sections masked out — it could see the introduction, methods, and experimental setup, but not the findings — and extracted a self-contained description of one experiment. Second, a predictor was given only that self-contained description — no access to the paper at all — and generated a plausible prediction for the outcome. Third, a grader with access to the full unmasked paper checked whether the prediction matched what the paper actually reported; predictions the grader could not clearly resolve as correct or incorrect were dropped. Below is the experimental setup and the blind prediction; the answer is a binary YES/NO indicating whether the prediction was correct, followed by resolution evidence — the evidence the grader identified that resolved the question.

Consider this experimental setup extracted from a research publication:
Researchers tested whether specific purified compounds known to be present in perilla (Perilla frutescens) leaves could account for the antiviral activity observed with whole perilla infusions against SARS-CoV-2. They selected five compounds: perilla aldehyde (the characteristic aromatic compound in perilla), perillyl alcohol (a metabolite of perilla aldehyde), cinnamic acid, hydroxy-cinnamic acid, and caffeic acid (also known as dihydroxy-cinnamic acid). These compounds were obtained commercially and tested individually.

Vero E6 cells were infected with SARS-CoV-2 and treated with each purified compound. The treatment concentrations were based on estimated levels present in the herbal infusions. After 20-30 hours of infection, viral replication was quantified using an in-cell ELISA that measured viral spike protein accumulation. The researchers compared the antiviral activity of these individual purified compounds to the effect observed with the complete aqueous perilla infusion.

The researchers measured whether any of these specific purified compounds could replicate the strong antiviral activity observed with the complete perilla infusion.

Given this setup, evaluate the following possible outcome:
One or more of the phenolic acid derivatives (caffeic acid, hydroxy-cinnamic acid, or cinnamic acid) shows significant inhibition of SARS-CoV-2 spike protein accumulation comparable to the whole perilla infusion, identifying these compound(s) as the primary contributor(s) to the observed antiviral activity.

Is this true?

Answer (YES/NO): NO